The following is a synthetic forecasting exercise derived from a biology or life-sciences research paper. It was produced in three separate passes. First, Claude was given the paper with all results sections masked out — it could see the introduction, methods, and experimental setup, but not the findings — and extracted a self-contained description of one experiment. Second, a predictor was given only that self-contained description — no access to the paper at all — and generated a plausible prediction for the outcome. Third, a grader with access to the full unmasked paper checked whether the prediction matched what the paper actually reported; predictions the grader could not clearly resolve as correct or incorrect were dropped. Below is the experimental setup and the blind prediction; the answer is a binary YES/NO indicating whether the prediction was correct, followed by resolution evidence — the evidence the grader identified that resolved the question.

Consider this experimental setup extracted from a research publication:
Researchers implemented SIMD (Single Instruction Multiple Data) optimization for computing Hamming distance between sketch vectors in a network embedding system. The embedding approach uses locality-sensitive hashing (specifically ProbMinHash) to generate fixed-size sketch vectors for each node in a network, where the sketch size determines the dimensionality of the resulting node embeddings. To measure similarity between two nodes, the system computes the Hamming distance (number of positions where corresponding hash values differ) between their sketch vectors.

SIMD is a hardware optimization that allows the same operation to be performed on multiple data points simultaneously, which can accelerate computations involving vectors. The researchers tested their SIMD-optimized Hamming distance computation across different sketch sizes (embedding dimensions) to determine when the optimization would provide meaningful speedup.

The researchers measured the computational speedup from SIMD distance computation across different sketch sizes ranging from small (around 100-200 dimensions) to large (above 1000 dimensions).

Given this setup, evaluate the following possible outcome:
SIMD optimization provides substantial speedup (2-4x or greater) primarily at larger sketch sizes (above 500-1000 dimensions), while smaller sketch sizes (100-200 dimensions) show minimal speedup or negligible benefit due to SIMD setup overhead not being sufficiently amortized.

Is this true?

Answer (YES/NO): YES